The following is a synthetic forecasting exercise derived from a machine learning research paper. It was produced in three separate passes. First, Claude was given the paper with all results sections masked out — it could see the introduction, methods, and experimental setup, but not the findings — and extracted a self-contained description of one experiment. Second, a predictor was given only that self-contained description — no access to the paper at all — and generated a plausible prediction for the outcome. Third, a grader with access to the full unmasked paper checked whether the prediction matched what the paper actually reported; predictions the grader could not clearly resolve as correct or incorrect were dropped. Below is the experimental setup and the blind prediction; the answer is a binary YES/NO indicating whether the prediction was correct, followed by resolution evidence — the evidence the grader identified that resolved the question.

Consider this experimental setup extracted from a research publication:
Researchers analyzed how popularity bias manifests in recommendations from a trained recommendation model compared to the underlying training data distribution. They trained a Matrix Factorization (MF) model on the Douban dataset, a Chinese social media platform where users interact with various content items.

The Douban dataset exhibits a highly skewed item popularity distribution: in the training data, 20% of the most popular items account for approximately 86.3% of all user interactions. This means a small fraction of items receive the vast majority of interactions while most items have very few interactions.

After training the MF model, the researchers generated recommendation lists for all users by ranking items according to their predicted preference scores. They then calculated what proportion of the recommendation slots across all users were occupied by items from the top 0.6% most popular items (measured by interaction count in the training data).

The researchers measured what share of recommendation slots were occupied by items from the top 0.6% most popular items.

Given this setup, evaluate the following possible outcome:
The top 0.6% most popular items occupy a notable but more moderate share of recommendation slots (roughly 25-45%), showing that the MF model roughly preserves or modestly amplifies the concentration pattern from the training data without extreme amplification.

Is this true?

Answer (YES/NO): NO